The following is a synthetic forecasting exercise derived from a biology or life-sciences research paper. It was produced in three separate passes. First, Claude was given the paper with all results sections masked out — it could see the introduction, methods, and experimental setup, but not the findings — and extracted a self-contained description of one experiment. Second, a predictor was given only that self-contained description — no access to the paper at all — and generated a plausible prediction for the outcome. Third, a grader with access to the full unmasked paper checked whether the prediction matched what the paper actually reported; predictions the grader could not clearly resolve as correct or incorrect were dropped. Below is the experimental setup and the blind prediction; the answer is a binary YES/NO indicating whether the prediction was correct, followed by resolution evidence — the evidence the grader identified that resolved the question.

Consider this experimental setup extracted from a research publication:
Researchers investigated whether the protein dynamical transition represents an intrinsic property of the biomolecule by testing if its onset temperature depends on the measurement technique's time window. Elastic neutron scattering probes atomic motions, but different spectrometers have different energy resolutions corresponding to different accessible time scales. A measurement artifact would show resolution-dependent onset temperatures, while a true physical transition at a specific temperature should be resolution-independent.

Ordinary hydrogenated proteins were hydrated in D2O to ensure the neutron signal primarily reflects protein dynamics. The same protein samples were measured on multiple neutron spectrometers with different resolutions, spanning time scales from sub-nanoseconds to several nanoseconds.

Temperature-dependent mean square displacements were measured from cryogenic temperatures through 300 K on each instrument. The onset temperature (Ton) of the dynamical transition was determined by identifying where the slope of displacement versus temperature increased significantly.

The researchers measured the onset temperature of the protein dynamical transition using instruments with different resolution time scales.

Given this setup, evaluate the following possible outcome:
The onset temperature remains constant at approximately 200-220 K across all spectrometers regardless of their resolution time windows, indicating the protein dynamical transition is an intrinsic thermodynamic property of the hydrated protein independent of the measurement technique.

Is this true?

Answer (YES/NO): YES